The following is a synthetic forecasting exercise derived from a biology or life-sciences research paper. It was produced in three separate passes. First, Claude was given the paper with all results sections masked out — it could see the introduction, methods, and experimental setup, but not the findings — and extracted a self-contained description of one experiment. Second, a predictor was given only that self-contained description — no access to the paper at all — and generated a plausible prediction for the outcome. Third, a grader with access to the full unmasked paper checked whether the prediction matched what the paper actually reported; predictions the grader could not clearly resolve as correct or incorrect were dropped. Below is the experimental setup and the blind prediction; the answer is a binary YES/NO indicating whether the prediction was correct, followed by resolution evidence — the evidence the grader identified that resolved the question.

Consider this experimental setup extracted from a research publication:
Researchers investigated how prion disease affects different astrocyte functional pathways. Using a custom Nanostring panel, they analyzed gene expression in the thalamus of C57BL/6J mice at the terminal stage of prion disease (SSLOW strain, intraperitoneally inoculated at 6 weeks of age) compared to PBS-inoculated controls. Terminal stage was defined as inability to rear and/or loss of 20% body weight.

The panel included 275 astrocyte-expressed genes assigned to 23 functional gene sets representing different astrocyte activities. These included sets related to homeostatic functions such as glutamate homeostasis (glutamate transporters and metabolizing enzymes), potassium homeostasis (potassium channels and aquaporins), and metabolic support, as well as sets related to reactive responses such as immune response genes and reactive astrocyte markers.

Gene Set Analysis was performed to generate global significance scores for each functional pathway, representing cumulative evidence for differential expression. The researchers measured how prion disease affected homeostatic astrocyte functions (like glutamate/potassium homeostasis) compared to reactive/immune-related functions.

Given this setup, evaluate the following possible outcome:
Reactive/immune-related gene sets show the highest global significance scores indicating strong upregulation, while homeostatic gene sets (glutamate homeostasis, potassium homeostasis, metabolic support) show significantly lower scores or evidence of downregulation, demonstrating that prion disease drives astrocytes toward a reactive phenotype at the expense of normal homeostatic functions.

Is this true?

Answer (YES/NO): NO